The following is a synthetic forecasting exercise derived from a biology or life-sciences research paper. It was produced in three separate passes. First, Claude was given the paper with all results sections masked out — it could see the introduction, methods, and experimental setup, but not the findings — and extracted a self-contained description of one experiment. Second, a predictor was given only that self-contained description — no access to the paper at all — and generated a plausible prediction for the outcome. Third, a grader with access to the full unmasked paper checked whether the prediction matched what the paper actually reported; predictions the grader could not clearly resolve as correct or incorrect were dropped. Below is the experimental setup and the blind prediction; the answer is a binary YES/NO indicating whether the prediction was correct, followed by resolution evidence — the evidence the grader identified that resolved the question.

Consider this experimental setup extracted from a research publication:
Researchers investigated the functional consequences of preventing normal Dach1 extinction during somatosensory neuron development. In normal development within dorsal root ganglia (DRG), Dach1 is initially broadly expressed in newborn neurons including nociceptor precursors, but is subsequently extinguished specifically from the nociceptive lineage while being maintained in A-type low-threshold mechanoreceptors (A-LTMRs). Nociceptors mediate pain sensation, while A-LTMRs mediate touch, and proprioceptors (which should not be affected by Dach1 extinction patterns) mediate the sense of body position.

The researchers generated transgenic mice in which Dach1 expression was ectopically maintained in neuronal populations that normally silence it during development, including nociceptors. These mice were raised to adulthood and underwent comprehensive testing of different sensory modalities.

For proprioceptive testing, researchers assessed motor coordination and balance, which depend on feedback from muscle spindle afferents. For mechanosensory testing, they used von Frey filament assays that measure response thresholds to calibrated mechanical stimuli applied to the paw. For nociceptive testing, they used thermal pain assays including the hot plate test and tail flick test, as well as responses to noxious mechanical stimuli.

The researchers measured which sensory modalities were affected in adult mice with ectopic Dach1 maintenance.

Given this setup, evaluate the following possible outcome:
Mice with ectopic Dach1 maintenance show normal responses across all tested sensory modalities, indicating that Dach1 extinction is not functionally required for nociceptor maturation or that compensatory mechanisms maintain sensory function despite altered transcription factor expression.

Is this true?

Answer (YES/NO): NO